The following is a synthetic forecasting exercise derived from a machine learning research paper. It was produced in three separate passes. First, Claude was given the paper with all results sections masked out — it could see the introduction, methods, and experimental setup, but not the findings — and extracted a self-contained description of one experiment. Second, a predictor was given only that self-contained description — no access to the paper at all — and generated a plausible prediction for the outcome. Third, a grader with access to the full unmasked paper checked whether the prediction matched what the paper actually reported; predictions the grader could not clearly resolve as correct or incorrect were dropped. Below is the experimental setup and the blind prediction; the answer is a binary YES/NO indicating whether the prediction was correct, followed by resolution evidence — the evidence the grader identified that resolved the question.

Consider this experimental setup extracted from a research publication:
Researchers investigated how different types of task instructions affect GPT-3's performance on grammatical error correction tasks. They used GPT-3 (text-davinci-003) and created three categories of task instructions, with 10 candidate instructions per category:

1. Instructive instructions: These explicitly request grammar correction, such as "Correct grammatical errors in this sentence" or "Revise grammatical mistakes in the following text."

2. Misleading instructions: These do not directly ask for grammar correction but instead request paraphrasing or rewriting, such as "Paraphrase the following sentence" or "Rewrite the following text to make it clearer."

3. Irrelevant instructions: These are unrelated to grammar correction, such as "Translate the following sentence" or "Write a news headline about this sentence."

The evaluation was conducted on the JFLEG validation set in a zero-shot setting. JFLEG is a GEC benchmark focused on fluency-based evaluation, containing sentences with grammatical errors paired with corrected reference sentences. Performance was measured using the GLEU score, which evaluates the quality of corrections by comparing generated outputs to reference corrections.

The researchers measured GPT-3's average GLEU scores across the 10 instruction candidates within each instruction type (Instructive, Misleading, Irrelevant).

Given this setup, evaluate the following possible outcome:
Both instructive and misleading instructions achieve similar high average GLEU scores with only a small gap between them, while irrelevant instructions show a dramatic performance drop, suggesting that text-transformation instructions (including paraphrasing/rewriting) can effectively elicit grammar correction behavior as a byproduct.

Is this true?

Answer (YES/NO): NO